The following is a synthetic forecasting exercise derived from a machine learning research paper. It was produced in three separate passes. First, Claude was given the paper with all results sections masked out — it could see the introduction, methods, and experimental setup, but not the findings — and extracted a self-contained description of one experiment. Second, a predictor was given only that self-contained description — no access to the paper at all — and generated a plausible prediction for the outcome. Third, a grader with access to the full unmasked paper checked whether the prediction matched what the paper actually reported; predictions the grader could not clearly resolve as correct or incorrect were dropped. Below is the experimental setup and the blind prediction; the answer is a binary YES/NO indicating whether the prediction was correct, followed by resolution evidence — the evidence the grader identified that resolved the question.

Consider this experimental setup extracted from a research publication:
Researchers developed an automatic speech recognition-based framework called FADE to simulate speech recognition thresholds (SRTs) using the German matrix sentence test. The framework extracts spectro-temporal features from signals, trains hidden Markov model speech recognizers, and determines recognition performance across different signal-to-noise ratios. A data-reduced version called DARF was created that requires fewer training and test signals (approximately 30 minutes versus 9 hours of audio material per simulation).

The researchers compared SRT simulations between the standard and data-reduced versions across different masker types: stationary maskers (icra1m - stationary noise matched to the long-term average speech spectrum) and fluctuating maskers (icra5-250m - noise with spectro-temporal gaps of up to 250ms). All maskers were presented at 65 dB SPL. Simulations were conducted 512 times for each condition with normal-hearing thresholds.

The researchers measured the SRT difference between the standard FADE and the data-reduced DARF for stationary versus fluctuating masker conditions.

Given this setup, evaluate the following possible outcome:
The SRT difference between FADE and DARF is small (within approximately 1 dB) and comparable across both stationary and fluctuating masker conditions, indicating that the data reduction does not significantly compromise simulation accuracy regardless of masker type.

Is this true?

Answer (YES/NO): NO